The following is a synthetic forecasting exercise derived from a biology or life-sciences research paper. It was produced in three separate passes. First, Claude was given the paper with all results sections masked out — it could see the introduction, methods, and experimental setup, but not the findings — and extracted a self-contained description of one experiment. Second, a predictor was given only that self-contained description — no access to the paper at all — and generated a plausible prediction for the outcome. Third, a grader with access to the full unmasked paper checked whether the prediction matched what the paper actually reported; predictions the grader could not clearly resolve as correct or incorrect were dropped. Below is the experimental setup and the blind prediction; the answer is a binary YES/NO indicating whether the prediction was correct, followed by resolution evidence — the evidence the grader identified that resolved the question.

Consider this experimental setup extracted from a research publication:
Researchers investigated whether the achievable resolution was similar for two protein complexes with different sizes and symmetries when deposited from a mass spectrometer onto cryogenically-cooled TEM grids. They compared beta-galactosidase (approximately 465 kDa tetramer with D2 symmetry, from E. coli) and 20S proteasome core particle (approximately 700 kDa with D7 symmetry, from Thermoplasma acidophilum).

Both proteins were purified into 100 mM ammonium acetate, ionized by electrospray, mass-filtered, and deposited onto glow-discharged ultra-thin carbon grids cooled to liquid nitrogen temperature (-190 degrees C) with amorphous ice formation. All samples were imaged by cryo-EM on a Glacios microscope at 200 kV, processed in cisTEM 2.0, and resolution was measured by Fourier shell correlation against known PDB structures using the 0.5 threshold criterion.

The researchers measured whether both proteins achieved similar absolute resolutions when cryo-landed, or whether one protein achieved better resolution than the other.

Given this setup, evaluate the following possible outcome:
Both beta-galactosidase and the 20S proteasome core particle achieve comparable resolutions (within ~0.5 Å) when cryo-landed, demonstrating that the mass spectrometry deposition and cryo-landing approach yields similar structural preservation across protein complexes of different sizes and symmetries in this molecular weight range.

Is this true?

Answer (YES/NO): NO